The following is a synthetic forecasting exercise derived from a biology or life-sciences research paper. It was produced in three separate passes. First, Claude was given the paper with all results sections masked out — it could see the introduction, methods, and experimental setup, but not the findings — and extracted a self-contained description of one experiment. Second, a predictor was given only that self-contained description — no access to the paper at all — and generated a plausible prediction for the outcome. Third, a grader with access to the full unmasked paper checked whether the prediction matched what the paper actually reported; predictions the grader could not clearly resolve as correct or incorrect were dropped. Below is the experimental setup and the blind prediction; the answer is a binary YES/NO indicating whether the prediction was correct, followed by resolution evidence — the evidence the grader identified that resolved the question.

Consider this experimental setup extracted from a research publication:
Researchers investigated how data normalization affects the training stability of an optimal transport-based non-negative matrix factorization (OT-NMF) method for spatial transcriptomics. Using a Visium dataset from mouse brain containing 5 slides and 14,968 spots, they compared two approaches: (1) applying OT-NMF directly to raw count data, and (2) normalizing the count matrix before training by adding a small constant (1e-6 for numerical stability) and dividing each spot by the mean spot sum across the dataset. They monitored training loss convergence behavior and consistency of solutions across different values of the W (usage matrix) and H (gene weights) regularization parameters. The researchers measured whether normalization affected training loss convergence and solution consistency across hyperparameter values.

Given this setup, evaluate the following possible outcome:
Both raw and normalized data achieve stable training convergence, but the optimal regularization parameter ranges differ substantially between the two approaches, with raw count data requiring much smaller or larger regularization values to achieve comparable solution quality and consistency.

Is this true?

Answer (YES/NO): NO